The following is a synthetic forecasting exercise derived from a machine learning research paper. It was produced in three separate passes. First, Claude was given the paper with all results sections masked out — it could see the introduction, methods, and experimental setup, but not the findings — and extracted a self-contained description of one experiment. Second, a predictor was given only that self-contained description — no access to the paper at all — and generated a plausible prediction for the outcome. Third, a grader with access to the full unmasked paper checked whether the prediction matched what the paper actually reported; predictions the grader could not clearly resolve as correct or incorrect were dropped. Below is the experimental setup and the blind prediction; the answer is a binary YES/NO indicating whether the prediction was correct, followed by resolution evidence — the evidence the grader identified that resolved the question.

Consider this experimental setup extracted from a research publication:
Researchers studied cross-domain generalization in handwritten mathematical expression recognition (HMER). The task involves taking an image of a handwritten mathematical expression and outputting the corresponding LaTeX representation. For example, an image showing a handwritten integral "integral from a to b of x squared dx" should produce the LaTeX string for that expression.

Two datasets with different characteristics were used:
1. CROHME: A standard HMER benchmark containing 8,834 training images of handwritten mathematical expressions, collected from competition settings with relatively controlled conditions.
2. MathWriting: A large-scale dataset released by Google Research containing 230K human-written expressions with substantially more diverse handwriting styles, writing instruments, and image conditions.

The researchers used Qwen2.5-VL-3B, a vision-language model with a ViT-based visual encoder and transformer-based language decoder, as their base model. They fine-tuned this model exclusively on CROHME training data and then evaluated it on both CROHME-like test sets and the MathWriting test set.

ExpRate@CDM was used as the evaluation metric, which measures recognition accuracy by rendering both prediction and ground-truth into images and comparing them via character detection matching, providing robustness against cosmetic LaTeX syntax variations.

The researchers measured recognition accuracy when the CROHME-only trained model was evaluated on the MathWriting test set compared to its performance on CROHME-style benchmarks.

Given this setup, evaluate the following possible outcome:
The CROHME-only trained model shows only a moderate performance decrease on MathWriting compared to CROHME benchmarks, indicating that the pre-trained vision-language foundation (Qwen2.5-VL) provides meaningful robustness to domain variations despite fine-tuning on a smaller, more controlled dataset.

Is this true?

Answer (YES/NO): NO